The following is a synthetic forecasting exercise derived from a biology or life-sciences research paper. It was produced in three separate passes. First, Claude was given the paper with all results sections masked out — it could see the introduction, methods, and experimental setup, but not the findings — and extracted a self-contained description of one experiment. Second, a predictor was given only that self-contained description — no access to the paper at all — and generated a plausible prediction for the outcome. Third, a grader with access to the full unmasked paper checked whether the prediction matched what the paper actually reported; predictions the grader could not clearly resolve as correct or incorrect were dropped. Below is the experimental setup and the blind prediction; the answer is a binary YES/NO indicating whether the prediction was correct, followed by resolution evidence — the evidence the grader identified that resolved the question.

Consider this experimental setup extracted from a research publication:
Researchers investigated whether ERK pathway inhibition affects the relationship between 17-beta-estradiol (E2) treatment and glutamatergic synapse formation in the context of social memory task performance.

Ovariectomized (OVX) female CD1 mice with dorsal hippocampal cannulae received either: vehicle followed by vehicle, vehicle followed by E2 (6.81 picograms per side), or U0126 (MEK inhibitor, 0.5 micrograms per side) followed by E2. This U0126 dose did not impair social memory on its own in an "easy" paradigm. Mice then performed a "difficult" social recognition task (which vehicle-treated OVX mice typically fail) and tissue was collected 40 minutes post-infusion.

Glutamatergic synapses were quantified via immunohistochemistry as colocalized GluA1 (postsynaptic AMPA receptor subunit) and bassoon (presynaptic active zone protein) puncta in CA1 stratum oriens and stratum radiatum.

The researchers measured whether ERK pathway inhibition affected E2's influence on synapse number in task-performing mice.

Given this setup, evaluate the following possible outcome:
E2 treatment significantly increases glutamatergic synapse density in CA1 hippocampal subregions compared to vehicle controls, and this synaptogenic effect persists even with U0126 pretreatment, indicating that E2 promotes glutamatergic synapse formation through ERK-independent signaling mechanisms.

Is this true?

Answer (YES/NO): NO